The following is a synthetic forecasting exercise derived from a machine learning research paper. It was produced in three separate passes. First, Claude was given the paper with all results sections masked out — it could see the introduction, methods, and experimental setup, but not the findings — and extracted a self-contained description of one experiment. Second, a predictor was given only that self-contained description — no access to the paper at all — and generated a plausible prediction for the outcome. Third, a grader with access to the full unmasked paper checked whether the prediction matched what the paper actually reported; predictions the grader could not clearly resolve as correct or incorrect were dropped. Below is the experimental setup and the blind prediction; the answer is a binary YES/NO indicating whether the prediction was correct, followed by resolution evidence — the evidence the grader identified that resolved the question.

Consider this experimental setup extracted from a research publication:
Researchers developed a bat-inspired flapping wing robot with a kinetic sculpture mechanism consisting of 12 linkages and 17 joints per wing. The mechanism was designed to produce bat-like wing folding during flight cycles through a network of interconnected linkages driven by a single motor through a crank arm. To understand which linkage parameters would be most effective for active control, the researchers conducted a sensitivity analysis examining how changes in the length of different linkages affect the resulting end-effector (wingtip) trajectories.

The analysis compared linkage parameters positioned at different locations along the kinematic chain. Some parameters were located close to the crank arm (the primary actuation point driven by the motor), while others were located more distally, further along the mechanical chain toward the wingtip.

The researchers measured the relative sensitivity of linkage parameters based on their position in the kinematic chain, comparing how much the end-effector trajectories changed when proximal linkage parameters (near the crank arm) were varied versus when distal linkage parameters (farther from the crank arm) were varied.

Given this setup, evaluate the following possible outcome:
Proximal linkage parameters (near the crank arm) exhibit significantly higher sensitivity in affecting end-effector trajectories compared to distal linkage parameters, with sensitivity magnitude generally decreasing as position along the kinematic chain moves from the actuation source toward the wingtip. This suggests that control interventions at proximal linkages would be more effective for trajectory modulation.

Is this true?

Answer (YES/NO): YES